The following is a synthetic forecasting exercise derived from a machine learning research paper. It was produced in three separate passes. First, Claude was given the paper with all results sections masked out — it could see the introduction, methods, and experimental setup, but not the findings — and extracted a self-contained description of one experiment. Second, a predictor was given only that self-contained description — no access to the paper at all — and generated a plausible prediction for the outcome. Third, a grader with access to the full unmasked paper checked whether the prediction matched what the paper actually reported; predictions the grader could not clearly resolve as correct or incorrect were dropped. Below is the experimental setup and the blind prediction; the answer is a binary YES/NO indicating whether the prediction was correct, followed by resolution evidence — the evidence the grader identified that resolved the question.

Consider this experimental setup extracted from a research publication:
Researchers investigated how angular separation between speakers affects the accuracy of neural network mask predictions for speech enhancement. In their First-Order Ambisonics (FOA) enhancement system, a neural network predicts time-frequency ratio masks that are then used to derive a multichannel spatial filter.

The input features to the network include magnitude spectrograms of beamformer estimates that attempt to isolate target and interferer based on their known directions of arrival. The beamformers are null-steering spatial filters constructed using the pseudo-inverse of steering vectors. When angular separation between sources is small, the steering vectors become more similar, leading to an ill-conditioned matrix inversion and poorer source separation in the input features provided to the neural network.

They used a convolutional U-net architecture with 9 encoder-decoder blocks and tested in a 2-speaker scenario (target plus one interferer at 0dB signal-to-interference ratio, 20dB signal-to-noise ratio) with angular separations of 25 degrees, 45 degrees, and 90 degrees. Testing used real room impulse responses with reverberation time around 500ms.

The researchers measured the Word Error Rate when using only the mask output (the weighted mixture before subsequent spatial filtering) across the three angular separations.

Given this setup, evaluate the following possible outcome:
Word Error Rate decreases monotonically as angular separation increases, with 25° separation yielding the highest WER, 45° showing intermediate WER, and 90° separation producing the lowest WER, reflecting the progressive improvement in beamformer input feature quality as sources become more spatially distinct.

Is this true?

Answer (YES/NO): YES